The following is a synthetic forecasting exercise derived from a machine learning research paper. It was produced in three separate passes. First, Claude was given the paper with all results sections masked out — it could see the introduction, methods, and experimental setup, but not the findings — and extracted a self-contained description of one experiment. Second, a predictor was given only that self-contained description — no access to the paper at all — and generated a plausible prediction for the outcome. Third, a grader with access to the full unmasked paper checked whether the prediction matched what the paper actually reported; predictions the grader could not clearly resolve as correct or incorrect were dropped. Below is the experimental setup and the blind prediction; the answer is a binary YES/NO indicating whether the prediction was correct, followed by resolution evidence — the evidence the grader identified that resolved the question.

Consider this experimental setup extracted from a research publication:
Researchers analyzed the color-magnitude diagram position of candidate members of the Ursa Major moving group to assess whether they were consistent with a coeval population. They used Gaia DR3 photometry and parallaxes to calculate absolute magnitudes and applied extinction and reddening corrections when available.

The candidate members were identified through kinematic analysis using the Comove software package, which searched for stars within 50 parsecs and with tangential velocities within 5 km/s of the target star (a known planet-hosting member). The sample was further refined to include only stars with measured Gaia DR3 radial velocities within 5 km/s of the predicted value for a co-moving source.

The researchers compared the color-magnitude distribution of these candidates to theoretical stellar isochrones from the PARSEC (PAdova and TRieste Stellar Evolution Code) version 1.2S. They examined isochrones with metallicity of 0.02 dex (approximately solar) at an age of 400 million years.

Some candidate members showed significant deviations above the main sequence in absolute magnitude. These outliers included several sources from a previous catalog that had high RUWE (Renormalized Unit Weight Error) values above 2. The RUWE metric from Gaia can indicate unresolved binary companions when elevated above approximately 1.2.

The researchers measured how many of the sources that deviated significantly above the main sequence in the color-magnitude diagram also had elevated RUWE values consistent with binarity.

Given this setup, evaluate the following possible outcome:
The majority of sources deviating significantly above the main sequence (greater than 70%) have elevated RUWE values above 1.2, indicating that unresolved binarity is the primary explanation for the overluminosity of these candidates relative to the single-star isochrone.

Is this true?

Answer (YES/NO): YES